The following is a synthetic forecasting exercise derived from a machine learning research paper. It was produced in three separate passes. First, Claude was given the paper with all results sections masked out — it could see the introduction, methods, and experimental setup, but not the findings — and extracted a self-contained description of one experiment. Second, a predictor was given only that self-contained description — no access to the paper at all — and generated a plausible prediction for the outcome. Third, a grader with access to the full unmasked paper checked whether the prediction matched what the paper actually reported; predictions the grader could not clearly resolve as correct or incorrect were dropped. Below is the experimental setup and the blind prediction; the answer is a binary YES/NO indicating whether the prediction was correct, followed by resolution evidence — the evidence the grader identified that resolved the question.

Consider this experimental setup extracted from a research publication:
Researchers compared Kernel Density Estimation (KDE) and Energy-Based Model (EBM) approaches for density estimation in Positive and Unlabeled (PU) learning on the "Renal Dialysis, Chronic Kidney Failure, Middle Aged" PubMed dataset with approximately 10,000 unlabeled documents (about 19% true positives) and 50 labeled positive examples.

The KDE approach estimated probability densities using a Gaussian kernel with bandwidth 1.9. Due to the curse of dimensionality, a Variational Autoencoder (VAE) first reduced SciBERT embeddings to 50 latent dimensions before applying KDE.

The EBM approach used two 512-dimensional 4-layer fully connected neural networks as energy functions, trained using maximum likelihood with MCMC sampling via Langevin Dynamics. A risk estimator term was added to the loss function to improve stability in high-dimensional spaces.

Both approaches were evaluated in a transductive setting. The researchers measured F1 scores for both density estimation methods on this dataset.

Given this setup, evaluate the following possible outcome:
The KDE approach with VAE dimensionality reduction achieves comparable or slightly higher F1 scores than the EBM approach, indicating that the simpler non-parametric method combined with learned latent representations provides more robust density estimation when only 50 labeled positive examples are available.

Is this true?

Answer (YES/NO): YES